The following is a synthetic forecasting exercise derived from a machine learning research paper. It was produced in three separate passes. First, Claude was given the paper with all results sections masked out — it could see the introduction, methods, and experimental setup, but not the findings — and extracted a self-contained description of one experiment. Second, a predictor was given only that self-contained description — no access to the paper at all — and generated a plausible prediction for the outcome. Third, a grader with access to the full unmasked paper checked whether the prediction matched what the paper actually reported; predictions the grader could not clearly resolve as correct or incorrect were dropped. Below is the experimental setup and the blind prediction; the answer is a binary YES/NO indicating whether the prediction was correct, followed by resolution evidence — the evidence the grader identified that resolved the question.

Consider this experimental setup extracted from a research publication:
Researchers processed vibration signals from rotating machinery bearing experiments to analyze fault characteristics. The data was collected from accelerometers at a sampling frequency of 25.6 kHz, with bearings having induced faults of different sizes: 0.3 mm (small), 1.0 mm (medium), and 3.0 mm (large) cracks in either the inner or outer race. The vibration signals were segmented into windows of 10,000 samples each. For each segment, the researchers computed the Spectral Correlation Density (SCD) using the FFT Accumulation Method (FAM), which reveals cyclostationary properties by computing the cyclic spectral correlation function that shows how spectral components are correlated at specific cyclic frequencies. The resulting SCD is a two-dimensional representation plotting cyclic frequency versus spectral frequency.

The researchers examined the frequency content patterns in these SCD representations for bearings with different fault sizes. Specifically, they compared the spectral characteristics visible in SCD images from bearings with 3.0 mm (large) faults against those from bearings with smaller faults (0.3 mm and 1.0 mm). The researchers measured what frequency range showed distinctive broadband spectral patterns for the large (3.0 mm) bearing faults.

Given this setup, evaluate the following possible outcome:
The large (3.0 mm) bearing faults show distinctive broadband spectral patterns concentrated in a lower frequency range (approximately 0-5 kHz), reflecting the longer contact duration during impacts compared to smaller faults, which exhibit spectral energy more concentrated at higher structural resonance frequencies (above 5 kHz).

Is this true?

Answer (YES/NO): NO